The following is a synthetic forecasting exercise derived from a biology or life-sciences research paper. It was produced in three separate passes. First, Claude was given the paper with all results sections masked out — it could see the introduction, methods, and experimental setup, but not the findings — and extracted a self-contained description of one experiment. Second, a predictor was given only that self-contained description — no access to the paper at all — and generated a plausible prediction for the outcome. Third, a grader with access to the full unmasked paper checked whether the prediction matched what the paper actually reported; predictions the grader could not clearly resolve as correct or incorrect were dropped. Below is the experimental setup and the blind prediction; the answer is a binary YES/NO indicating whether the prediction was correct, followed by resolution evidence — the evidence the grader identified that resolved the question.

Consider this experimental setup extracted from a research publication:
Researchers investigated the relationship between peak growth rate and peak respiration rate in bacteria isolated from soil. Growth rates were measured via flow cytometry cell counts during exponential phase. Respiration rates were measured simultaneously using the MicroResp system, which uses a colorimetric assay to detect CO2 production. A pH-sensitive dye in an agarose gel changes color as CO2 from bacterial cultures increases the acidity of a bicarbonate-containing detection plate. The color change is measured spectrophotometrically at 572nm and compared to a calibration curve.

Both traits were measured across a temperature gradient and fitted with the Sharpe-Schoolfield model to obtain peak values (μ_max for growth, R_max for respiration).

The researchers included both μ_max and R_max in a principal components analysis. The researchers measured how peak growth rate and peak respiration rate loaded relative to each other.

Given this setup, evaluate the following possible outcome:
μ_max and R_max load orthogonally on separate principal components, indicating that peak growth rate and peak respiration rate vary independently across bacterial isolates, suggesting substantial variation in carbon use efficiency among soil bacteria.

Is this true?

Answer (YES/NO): YES